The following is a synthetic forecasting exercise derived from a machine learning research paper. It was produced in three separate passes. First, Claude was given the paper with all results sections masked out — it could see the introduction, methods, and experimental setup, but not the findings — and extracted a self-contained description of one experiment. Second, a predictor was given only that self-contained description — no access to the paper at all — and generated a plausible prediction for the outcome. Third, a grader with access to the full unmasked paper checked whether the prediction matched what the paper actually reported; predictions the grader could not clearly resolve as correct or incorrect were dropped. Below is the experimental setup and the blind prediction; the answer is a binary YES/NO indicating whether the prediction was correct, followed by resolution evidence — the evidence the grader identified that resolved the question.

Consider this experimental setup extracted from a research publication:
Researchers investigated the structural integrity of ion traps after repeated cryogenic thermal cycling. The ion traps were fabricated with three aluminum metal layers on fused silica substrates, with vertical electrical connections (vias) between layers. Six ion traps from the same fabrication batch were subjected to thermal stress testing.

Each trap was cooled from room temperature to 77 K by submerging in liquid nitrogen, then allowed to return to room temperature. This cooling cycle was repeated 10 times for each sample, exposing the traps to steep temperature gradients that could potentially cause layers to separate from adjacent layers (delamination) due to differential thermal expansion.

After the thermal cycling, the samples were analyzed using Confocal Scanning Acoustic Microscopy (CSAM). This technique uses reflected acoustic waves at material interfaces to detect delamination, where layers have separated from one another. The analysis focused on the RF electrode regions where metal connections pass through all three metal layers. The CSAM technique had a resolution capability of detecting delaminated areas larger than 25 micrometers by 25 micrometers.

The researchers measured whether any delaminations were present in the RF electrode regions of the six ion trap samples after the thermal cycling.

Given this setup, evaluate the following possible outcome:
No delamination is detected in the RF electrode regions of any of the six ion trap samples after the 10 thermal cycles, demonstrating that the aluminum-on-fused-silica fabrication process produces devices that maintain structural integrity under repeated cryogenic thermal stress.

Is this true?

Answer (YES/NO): YES